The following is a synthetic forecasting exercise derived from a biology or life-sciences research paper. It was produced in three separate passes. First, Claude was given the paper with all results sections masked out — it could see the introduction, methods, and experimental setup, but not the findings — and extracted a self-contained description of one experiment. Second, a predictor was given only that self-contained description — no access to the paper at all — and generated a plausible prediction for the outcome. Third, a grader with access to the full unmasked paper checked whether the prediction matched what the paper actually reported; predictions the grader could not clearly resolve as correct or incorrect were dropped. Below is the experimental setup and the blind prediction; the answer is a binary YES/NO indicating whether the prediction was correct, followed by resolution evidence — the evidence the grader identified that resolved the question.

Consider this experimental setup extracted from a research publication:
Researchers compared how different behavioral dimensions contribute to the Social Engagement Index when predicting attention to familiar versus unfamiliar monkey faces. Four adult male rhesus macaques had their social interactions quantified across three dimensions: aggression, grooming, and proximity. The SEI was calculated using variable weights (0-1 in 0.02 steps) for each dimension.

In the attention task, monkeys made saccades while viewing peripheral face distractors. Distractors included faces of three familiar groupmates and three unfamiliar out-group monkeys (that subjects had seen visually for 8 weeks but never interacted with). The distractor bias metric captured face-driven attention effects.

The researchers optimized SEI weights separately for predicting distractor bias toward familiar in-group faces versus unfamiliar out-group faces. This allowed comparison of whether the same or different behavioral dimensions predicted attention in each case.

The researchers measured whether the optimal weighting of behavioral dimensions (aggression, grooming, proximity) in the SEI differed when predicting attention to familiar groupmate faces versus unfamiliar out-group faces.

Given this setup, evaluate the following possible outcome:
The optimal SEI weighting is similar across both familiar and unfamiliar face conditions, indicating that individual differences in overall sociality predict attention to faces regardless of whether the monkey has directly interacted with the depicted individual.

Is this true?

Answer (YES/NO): NO